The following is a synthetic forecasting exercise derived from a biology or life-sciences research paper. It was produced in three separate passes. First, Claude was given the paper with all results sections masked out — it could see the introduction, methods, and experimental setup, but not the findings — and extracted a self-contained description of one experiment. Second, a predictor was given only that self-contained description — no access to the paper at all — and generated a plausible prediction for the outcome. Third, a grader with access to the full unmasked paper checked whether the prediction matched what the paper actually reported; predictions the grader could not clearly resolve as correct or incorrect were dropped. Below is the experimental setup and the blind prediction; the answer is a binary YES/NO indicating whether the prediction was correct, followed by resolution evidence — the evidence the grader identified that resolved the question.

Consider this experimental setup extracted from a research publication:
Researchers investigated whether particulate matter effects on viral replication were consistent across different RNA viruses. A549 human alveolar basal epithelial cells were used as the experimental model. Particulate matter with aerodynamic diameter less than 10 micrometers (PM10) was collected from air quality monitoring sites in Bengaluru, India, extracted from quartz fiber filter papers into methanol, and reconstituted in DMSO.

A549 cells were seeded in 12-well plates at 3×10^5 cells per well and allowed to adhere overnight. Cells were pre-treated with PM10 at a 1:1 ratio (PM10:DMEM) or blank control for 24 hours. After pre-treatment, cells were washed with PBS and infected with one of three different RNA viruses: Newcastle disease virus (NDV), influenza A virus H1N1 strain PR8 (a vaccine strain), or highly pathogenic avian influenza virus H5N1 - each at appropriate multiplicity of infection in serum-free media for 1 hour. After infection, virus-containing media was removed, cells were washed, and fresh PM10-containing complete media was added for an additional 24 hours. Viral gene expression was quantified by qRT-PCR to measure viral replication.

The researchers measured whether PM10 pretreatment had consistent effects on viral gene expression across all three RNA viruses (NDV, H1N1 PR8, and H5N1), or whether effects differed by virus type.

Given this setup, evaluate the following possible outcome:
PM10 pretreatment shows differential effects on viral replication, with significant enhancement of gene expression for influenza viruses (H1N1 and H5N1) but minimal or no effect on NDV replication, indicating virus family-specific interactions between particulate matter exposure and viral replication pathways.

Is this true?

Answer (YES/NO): NO